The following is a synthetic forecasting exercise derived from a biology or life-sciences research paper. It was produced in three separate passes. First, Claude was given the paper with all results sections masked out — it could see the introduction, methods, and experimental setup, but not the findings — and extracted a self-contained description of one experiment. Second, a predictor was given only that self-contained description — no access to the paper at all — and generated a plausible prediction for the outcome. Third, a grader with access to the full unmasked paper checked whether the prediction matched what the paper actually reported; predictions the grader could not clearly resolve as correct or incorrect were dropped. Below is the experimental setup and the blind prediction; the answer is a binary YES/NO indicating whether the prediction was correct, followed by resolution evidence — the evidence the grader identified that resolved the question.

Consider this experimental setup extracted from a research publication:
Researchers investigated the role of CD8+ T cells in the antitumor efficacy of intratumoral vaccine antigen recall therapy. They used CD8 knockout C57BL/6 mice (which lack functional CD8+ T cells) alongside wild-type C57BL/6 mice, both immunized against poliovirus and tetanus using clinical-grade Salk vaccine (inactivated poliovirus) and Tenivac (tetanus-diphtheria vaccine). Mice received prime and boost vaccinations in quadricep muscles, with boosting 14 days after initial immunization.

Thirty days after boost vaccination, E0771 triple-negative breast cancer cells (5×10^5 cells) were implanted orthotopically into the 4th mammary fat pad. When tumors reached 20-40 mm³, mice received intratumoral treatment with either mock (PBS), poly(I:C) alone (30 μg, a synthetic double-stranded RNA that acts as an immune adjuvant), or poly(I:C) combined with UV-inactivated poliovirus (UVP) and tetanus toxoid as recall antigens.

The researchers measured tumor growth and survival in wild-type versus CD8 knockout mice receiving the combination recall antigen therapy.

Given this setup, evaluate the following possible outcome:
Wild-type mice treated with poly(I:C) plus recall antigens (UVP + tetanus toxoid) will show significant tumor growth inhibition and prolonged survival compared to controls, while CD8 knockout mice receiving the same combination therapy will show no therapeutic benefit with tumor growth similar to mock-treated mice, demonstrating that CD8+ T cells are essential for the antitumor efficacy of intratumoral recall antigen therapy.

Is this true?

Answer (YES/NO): NO